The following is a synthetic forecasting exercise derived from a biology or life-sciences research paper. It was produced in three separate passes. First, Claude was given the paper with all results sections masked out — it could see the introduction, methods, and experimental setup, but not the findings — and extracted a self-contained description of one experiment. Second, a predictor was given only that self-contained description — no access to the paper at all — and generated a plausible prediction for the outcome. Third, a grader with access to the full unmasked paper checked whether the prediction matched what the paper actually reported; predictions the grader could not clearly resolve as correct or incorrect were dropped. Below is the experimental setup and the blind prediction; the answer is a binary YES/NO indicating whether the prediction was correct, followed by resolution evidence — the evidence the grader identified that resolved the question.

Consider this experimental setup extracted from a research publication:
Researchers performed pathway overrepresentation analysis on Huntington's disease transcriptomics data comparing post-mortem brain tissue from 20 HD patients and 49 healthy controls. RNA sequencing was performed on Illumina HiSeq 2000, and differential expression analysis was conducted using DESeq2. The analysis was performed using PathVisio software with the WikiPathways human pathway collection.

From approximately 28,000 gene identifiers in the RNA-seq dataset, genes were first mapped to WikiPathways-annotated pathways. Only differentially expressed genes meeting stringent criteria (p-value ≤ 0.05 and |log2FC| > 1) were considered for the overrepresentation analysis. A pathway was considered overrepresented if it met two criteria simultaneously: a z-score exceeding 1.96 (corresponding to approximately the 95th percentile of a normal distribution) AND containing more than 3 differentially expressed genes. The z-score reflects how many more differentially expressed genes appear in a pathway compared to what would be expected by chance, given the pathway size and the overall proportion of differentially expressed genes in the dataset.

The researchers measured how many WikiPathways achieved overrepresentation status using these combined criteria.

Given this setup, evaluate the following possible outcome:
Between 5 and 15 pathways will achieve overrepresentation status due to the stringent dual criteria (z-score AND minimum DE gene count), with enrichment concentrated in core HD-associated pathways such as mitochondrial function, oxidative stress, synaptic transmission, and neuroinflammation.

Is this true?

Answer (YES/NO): NO